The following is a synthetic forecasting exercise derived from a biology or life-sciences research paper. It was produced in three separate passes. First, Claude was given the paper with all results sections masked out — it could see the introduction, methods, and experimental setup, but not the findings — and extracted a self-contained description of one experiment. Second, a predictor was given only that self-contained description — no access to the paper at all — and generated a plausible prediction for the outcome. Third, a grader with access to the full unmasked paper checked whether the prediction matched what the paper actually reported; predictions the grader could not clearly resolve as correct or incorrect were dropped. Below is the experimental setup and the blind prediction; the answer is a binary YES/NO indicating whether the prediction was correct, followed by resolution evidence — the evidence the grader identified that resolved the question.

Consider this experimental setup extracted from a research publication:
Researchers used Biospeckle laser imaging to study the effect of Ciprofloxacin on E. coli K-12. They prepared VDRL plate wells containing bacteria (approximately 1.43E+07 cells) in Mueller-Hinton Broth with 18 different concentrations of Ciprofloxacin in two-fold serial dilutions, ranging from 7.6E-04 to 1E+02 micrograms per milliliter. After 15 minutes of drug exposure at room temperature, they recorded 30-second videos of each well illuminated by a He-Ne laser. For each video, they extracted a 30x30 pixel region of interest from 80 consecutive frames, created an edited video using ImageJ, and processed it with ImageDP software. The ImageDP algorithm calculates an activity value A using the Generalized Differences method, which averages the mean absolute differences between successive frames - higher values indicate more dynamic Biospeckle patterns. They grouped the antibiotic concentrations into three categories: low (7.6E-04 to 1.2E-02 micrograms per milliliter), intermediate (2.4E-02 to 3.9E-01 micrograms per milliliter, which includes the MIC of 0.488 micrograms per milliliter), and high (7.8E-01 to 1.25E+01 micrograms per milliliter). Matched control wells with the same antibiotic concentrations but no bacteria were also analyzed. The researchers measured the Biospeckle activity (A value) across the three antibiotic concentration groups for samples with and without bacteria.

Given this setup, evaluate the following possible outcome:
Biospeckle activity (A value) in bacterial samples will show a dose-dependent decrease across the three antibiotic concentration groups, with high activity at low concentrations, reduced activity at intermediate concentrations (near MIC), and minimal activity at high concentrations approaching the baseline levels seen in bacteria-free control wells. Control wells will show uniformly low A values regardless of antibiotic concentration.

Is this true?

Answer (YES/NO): YES